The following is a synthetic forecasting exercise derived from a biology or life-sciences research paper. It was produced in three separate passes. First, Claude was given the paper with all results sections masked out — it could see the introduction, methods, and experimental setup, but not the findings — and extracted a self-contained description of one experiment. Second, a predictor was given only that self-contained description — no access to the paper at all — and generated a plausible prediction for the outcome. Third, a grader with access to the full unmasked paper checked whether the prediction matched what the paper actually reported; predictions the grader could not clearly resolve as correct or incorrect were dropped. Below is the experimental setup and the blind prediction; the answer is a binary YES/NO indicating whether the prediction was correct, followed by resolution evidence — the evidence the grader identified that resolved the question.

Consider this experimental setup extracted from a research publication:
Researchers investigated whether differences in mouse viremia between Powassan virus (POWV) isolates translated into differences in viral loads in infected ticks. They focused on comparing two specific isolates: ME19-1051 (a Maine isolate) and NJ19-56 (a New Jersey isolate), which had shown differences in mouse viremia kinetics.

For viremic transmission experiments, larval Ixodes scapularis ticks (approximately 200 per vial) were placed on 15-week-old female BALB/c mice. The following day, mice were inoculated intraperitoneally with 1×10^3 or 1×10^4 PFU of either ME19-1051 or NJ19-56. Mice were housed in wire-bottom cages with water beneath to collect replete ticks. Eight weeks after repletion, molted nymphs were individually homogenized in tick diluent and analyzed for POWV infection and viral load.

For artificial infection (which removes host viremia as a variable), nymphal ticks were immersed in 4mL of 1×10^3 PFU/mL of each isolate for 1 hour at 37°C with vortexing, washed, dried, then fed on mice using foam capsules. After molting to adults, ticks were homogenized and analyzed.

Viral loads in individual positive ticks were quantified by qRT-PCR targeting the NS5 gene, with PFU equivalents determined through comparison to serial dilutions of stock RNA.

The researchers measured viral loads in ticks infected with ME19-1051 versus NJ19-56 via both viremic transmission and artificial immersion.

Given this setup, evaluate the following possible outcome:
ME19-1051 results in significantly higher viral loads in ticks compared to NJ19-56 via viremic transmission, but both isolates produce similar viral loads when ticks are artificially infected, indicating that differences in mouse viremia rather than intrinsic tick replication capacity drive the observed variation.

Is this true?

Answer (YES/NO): NO